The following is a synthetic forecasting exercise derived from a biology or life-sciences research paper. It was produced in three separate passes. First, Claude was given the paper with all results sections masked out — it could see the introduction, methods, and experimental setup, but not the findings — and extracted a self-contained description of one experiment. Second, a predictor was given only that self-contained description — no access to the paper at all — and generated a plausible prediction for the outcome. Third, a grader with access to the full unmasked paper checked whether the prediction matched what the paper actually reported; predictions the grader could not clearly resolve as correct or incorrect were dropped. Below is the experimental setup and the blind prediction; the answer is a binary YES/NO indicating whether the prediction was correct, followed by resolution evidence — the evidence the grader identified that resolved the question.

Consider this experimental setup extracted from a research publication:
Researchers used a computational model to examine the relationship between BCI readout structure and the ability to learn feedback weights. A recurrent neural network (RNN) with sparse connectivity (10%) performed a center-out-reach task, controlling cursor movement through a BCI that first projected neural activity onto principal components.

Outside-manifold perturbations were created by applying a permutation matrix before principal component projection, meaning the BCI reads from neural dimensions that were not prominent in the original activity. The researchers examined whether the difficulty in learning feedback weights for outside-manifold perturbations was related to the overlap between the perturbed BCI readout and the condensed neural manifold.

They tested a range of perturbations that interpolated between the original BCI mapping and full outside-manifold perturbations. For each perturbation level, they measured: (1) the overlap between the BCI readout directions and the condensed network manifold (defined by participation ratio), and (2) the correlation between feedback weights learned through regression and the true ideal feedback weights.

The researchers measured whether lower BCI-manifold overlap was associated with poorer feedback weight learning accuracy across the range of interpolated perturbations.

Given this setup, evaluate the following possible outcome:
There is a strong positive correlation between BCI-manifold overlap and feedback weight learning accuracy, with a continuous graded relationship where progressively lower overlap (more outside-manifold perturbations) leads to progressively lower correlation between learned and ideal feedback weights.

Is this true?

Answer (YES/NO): YES